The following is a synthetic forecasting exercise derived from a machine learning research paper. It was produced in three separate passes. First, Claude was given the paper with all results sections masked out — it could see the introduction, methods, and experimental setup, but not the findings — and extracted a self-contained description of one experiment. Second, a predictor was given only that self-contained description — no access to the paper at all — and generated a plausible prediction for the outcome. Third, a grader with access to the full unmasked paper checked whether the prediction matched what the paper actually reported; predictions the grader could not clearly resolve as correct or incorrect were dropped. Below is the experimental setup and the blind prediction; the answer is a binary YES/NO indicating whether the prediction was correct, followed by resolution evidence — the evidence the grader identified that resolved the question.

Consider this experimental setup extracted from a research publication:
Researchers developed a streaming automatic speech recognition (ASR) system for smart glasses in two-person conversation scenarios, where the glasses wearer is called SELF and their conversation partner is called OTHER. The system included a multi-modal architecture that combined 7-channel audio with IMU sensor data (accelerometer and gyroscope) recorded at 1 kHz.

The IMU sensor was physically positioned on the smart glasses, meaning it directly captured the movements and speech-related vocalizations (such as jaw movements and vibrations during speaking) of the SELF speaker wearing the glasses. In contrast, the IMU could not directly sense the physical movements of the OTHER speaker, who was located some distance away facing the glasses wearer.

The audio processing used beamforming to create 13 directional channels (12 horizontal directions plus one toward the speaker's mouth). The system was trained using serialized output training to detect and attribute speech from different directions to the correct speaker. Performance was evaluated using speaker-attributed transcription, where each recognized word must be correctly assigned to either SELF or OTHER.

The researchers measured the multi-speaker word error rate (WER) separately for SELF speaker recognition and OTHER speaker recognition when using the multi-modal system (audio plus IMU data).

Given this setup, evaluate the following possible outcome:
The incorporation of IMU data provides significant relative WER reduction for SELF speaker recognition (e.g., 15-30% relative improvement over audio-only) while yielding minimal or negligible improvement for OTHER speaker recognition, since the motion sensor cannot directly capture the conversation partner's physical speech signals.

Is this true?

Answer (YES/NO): NO